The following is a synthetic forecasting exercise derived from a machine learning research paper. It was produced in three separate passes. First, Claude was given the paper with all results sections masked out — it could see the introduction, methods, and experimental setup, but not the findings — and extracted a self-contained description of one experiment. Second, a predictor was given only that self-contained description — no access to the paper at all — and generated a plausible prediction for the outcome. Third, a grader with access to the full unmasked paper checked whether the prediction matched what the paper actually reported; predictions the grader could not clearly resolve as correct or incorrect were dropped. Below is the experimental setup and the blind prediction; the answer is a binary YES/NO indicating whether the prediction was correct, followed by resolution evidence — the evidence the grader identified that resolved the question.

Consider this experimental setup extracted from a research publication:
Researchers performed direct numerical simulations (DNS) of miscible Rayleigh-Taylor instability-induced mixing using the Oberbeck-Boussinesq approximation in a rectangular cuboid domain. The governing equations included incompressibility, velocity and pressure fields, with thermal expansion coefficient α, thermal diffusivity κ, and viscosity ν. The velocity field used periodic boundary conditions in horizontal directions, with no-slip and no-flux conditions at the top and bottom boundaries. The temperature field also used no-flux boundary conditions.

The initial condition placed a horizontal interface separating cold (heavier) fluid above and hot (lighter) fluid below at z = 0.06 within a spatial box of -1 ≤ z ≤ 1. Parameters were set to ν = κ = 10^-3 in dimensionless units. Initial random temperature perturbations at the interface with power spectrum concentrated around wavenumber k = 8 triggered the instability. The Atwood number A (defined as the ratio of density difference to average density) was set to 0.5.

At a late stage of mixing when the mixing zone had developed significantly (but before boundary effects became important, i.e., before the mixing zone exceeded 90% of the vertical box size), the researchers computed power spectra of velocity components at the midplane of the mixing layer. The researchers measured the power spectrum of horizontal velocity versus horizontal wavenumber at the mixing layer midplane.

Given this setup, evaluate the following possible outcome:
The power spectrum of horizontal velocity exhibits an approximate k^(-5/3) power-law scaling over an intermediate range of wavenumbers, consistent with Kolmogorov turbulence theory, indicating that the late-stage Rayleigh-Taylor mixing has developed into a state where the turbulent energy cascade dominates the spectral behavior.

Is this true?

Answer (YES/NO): NO